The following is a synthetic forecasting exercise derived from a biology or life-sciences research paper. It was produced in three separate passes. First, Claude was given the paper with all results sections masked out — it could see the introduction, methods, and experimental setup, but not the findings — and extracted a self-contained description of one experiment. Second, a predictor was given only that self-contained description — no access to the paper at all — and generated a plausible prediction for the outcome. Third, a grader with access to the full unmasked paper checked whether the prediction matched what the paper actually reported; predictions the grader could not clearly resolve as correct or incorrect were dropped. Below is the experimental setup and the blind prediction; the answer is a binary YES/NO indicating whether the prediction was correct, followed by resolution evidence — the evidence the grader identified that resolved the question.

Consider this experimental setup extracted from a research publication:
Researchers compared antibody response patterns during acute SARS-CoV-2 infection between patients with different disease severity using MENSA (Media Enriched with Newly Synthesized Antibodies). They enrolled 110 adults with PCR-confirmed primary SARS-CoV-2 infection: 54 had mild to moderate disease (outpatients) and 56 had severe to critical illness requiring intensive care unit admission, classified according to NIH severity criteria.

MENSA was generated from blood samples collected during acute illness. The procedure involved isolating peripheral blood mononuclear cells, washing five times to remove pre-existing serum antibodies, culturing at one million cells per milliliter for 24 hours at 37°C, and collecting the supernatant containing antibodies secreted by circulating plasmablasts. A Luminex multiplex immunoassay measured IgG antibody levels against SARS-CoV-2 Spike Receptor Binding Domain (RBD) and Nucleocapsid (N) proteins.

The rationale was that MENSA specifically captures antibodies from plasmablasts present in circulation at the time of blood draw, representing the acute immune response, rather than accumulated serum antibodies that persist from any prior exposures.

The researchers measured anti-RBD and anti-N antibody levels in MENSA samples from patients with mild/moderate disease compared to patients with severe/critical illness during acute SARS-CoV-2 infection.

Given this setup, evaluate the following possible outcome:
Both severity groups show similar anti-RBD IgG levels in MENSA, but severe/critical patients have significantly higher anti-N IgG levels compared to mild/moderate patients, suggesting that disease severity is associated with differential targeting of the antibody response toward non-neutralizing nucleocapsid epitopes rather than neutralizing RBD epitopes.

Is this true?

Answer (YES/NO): NO